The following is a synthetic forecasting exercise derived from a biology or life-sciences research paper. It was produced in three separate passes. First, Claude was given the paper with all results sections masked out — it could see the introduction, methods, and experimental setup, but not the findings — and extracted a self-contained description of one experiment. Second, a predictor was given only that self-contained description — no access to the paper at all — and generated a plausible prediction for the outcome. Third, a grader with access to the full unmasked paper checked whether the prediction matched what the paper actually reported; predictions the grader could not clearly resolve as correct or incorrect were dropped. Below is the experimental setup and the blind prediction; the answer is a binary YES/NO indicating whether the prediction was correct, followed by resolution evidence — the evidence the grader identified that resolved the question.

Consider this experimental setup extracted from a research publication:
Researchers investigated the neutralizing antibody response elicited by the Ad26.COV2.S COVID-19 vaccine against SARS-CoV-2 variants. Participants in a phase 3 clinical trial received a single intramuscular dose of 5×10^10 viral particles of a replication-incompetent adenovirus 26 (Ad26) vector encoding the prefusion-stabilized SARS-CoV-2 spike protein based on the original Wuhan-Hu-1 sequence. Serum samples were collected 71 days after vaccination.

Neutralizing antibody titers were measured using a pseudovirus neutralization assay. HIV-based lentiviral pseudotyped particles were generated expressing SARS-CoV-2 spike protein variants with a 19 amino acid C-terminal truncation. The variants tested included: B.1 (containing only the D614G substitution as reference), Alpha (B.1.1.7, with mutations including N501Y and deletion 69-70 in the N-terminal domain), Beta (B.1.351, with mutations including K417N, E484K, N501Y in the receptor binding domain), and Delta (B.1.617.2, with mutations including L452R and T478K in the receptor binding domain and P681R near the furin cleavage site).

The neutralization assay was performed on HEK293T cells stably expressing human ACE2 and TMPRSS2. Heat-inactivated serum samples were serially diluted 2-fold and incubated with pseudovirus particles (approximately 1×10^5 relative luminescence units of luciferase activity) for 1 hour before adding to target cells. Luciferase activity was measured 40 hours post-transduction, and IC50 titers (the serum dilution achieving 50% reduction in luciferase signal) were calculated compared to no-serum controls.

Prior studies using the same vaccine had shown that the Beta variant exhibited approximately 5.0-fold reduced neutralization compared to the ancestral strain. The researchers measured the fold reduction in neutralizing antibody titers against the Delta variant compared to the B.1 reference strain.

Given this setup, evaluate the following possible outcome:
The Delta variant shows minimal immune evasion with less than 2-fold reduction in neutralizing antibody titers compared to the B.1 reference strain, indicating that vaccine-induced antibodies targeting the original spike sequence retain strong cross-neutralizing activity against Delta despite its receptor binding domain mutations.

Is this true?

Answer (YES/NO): YES